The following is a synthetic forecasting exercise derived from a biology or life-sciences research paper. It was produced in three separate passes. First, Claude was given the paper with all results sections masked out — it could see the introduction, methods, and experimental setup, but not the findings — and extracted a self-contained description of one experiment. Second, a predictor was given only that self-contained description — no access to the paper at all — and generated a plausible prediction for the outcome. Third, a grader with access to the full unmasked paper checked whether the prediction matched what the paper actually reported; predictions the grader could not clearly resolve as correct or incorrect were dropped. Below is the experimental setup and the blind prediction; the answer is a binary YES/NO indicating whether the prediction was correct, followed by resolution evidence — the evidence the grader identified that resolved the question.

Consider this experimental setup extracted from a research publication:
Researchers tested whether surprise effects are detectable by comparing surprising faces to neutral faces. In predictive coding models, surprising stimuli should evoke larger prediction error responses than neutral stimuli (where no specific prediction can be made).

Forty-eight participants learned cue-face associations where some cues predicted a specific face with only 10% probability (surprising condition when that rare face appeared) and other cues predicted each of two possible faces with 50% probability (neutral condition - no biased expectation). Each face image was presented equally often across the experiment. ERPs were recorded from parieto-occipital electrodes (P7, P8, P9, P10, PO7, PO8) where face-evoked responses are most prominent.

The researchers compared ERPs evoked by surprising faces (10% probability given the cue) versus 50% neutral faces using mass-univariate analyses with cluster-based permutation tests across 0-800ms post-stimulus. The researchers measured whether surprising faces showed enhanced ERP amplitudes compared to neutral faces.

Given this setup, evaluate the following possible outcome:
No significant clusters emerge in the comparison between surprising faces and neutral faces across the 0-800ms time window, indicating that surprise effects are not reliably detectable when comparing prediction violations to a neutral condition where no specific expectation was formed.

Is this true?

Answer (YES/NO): YES